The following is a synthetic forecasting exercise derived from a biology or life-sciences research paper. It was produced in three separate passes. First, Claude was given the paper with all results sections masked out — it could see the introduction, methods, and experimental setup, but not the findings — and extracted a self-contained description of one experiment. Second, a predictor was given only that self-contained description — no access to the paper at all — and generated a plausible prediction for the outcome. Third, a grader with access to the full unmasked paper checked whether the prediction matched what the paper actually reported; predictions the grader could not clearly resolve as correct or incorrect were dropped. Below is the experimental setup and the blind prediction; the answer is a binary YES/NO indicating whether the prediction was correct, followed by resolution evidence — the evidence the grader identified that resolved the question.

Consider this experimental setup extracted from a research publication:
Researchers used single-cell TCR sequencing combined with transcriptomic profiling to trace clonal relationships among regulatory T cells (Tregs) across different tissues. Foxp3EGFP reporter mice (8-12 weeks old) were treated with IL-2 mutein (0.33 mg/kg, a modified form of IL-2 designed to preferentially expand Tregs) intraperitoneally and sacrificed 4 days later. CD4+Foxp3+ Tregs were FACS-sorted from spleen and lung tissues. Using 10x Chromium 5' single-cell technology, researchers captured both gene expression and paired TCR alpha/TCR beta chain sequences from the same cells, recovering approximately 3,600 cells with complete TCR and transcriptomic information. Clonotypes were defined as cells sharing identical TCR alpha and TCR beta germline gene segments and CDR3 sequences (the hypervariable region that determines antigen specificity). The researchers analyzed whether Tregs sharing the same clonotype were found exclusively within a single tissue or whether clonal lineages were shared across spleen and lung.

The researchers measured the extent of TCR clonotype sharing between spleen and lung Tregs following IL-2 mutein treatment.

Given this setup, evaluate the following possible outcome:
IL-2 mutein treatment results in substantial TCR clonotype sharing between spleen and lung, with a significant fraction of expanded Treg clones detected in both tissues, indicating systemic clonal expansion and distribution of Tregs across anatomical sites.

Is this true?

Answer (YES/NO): NO